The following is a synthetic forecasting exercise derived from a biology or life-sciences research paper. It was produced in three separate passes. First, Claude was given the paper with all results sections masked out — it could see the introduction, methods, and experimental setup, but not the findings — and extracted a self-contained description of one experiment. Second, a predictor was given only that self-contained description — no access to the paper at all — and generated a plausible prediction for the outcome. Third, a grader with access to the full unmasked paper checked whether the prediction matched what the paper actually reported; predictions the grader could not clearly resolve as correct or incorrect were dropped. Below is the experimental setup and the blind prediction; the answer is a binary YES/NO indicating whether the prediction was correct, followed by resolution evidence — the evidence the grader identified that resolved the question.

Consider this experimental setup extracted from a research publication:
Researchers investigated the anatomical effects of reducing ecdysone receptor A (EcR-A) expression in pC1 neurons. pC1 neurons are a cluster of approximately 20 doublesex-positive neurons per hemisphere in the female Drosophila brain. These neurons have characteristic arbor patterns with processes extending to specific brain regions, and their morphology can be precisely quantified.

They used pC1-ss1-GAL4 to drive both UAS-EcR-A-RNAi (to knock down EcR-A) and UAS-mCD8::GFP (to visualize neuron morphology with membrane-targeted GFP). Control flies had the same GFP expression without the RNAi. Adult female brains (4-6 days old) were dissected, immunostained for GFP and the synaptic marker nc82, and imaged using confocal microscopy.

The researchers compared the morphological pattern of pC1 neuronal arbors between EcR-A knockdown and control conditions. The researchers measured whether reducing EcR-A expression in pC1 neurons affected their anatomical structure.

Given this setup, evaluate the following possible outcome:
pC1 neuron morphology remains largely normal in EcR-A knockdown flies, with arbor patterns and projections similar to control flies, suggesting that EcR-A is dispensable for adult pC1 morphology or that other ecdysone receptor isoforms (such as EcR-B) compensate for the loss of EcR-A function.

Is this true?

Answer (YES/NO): NO